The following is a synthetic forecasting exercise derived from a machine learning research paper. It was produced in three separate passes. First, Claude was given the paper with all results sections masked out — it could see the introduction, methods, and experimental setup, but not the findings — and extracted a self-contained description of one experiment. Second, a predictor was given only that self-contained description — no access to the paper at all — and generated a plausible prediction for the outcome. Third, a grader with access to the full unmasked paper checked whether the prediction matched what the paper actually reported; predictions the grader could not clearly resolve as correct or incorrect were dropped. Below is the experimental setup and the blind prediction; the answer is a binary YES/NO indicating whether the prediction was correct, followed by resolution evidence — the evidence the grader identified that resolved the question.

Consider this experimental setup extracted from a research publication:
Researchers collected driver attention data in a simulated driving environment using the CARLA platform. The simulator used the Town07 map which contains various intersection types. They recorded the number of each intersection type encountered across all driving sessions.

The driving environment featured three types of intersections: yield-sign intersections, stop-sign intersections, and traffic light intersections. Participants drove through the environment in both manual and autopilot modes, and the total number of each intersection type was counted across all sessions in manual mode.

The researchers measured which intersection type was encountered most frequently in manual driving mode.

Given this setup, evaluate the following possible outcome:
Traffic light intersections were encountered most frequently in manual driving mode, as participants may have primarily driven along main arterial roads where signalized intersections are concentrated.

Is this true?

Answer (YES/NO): NO